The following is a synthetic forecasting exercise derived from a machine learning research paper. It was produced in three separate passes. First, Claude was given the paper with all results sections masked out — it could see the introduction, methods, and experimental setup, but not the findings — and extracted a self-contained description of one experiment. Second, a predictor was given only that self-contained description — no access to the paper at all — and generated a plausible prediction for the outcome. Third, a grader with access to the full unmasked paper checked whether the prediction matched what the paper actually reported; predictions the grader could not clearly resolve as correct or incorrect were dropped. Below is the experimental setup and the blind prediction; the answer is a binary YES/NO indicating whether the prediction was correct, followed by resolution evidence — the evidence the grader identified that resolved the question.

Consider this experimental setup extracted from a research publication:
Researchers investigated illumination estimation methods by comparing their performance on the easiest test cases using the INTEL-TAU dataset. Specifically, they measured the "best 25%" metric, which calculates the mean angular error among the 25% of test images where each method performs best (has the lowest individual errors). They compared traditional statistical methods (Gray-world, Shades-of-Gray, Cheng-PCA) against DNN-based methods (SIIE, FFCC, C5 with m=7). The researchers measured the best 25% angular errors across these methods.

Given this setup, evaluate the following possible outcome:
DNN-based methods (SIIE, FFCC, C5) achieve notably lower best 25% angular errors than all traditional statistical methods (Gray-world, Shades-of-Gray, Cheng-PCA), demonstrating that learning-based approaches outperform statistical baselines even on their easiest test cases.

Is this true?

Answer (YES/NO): NO